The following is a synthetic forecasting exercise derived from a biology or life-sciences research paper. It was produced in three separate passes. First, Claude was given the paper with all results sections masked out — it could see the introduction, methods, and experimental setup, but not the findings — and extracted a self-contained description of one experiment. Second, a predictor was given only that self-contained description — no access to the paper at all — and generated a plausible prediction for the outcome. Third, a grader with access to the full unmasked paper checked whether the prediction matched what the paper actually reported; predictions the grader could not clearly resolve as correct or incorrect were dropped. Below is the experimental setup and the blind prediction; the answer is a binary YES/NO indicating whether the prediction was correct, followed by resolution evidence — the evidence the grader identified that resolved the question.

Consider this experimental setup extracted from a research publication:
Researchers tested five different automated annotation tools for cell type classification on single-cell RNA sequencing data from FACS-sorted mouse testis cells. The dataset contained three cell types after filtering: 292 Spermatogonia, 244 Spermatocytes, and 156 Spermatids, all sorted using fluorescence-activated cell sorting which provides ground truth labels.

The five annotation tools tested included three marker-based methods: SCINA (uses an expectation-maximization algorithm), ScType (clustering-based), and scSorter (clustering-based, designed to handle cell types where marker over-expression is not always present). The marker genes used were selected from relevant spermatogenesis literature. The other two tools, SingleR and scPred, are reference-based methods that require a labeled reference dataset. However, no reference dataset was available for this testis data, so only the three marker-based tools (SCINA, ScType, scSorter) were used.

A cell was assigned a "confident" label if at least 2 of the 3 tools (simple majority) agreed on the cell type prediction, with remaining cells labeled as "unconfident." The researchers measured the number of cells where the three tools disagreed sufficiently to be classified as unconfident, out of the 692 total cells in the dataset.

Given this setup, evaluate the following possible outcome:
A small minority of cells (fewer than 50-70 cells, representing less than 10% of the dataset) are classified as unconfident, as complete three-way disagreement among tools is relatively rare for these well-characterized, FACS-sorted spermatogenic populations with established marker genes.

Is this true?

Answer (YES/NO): YES